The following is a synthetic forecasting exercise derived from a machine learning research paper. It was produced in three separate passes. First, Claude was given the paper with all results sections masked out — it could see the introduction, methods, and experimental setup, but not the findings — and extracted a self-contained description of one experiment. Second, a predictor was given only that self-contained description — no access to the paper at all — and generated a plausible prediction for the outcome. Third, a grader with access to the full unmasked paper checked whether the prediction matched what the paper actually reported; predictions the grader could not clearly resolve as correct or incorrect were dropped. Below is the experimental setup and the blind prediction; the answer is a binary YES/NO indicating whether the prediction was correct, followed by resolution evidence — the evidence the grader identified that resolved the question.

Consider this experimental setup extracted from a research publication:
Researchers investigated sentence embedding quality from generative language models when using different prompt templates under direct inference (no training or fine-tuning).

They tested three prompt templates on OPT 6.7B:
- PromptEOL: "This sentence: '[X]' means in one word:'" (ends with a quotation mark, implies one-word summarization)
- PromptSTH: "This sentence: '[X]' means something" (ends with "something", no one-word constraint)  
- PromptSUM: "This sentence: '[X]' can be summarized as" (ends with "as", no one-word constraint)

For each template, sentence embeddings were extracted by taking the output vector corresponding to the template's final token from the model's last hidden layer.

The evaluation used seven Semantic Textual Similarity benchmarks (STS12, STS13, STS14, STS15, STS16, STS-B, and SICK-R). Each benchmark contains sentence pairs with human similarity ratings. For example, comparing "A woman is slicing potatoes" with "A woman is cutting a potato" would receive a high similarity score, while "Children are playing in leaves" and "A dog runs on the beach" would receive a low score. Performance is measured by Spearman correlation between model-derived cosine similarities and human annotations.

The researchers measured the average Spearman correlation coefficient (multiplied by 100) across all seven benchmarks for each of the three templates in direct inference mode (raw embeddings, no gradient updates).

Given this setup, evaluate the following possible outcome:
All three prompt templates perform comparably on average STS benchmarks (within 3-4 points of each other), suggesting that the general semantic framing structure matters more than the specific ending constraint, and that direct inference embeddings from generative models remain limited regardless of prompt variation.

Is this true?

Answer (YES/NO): NO